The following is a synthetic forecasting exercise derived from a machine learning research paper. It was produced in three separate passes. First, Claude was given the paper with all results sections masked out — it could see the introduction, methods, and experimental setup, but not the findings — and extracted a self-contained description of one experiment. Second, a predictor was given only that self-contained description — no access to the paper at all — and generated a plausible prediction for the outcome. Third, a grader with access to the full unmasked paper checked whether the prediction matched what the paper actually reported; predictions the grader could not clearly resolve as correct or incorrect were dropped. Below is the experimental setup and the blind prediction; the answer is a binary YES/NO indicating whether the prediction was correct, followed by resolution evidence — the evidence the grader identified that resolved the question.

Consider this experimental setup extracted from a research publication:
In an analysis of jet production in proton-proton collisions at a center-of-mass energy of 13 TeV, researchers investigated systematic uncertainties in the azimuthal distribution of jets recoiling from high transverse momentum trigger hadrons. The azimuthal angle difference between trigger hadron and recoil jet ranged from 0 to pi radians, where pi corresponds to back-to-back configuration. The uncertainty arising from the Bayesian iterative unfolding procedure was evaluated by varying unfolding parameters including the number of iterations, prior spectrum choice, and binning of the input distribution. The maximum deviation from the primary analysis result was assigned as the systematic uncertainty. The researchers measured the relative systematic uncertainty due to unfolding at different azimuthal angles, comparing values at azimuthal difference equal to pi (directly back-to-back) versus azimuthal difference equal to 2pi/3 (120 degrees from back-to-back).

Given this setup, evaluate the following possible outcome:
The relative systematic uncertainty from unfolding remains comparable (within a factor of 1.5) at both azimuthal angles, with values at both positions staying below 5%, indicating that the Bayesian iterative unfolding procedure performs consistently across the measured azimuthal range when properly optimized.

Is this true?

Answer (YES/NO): NO